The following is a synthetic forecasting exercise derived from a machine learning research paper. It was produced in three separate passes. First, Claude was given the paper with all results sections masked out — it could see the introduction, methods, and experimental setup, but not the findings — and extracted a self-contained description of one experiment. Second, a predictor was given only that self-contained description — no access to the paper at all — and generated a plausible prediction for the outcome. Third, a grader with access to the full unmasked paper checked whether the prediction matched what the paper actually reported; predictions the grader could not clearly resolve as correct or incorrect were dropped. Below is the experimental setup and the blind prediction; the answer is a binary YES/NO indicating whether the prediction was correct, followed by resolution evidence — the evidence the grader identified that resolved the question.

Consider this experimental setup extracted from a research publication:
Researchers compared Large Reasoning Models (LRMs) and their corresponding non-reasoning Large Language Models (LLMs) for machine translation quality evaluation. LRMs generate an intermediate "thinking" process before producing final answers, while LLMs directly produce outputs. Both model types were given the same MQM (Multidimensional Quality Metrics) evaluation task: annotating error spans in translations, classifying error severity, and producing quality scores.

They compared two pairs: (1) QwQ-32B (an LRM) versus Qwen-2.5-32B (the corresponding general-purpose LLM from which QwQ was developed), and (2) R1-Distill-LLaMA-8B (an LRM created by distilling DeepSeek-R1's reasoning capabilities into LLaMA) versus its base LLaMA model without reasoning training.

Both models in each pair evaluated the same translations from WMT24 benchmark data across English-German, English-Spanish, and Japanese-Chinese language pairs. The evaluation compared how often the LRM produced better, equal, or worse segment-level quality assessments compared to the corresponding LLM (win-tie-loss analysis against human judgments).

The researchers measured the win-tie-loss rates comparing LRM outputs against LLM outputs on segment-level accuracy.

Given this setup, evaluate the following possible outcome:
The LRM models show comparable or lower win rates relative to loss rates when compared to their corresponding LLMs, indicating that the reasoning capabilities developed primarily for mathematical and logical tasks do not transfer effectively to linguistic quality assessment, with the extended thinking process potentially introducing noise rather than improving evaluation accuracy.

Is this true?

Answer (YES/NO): YES